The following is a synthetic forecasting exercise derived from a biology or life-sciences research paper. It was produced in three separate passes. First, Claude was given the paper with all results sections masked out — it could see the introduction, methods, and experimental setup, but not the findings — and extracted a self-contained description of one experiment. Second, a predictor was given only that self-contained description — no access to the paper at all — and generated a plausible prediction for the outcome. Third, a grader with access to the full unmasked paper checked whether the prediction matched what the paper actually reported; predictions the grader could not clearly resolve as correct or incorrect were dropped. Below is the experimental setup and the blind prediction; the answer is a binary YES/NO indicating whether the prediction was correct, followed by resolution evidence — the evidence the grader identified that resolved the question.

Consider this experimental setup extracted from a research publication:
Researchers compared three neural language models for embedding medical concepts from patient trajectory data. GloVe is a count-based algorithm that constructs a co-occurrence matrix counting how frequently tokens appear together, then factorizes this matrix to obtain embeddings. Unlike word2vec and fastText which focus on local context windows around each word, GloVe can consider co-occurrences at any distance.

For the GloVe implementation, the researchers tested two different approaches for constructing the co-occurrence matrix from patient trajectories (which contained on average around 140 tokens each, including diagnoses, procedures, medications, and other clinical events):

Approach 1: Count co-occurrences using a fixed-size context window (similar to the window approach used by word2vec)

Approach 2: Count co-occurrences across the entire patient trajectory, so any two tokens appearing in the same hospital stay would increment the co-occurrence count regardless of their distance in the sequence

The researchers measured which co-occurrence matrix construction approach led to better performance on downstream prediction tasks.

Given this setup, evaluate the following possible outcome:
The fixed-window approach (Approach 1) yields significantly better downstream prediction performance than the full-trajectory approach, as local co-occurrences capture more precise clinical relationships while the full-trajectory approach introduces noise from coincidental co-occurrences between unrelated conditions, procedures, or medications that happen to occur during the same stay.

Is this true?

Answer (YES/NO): NO